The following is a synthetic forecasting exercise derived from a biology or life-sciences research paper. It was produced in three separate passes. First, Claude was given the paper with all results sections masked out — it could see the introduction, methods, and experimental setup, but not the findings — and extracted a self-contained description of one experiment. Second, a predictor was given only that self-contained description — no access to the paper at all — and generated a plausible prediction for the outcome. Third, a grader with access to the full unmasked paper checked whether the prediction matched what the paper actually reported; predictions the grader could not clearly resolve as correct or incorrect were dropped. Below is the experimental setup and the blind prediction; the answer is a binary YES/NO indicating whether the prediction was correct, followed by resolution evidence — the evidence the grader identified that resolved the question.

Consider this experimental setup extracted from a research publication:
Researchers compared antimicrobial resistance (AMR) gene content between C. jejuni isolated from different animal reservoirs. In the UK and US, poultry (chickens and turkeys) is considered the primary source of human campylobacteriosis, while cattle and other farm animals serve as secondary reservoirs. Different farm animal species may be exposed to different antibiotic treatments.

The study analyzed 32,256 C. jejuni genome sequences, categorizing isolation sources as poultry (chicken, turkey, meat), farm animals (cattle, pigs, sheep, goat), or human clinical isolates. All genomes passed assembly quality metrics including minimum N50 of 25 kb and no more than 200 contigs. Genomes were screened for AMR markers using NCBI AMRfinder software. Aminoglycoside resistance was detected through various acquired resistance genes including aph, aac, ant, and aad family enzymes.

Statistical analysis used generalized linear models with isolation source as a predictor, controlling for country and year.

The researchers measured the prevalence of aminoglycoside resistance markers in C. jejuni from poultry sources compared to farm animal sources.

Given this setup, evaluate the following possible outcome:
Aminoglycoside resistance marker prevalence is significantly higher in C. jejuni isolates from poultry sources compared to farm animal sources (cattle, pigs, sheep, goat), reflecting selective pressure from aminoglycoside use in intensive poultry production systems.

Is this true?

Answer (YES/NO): NO